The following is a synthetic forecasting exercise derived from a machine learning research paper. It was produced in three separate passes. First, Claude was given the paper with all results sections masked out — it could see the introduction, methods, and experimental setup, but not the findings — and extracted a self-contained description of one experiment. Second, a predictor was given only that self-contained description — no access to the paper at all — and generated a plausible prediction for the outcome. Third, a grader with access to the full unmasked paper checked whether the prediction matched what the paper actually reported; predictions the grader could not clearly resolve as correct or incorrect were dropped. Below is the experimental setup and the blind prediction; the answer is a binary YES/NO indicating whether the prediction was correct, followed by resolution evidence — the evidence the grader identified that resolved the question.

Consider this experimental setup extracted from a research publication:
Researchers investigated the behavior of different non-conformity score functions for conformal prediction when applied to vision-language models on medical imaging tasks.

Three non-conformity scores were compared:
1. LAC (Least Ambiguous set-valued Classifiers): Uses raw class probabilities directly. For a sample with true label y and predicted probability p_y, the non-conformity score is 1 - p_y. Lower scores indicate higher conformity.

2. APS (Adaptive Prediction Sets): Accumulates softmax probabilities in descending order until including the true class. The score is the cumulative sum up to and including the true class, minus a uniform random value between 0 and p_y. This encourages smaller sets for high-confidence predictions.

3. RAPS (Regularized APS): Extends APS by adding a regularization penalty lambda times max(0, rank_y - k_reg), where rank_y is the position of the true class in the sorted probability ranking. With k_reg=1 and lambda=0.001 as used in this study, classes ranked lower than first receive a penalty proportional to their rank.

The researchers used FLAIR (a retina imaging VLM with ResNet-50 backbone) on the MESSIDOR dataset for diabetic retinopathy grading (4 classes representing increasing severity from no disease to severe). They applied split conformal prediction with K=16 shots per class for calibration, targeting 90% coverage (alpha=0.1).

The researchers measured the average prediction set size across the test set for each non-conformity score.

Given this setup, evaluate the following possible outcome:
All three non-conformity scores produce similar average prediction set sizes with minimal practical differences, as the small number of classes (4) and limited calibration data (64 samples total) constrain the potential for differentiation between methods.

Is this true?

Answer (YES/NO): YES